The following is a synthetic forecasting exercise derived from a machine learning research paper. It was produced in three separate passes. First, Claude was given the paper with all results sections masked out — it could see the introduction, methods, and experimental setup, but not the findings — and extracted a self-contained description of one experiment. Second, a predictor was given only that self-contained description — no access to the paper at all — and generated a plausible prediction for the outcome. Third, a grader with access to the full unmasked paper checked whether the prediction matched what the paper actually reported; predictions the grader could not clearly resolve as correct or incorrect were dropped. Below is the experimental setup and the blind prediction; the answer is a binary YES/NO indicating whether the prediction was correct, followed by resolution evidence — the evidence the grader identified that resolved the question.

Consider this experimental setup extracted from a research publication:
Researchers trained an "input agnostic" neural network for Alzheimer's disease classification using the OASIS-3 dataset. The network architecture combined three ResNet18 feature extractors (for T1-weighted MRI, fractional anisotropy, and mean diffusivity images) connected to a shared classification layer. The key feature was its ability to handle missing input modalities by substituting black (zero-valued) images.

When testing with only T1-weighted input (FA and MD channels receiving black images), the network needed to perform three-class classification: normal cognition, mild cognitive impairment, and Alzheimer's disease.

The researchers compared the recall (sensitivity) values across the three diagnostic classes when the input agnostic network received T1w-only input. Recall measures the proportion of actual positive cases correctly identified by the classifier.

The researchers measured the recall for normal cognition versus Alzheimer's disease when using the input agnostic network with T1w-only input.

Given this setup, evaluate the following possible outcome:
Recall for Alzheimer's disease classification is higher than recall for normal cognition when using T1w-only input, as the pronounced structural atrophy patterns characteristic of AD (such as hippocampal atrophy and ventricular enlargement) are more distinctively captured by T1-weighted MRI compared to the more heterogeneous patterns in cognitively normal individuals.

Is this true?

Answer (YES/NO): NO